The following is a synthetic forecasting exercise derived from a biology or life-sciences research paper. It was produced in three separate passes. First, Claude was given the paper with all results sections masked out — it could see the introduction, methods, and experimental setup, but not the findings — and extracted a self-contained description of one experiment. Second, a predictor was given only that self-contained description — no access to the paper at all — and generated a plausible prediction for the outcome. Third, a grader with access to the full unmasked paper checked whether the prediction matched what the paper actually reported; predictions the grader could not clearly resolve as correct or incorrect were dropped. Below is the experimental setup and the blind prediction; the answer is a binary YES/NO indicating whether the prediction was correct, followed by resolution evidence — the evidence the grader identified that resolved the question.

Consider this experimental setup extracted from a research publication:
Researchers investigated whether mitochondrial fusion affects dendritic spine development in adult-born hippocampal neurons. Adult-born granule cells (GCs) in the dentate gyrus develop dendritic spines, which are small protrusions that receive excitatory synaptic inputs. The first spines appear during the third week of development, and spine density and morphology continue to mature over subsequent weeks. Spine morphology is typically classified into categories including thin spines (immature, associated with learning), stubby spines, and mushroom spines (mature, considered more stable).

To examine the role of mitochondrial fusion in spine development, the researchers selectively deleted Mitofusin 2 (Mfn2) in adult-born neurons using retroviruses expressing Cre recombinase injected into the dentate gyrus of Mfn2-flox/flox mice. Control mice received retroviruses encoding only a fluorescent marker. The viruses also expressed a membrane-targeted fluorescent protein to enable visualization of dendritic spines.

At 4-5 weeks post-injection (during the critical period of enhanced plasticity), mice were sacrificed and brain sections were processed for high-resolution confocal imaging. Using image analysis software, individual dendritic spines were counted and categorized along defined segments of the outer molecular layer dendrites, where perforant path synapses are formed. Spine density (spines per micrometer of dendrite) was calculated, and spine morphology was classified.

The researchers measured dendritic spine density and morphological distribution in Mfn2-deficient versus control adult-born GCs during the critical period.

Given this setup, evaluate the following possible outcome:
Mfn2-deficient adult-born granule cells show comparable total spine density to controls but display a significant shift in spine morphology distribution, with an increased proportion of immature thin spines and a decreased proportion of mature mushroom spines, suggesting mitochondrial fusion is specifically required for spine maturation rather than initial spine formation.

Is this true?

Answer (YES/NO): NO